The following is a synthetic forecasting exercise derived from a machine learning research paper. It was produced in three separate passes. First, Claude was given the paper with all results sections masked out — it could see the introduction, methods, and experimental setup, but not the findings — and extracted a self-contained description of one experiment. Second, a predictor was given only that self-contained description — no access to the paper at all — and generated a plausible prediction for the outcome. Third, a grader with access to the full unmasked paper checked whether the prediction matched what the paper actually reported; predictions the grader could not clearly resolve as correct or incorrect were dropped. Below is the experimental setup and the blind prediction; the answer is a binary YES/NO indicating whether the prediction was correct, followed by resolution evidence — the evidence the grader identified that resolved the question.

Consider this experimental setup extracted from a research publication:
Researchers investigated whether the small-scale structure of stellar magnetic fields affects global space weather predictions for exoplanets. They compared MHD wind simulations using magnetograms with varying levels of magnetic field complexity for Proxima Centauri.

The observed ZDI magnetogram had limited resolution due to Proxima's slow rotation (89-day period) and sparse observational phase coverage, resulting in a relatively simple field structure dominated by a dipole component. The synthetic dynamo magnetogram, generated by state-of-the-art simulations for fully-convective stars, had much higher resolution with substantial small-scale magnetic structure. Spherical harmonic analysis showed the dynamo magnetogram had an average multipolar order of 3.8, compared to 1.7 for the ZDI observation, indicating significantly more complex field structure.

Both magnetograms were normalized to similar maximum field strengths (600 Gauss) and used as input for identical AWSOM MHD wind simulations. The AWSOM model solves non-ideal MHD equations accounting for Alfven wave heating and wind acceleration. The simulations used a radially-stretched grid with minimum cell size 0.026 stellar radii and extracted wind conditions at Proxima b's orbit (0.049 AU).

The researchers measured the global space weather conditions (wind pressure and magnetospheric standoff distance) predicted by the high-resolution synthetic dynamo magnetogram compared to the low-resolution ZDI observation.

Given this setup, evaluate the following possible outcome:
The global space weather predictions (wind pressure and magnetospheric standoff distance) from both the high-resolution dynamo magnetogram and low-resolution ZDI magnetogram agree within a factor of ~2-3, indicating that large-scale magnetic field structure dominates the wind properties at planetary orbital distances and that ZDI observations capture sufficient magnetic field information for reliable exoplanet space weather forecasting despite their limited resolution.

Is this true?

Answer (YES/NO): YES